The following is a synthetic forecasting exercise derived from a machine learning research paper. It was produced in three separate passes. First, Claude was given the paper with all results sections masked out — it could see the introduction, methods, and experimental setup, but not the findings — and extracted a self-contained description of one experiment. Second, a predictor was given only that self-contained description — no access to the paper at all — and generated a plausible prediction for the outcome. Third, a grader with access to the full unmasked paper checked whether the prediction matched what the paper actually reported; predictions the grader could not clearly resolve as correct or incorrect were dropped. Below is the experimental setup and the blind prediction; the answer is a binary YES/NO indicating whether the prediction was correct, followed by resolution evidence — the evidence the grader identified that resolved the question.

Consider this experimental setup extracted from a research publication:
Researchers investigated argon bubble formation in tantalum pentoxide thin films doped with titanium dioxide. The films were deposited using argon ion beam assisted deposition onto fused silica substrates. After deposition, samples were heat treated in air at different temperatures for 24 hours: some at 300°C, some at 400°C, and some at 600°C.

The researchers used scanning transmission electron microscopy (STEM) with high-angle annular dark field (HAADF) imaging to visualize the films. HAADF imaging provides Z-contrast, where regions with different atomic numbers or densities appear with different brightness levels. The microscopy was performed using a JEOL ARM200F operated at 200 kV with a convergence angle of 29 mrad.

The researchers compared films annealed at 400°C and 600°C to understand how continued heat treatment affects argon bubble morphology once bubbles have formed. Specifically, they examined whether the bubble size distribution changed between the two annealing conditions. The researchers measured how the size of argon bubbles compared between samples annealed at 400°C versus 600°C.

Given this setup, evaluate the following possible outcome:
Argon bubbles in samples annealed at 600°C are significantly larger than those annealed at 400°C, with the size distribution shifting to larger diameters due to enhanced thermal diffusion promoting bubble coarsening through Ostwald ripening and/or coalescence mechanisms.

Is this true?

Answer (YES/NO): YES